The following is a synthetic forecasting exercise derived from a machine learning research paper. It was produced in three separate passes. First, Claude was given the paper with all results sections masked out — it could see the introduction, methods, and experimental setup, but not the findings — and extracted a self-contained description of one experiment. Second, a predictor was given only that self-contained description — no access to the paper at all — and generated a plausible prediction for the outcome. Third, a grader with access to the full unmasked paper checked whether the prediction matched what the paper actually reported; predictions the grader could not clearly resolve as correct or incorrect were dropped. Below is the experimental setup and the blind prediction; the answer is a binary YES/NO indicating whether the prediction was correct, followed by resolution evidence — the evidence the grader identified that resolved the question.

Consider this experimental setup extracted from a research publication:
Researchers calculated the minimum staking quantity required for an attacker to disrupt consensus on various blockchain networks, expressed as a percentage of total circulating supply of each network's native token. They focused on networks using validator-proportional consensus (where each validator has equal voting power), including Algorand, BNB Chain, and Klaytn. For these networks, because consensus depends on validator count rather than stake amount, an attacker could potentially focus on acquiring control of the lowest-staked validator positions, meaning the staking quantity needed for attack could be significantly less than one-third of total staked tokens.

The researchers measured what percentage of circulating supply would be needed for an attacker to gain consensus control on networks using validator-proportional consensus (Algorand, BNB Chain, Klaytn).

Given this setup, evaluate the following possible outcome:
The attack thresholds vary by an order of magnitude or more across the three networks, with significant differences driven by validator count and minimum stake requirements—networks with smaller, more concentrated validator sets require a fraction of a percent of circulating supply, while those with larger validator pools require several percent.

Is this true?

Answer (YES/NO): NO